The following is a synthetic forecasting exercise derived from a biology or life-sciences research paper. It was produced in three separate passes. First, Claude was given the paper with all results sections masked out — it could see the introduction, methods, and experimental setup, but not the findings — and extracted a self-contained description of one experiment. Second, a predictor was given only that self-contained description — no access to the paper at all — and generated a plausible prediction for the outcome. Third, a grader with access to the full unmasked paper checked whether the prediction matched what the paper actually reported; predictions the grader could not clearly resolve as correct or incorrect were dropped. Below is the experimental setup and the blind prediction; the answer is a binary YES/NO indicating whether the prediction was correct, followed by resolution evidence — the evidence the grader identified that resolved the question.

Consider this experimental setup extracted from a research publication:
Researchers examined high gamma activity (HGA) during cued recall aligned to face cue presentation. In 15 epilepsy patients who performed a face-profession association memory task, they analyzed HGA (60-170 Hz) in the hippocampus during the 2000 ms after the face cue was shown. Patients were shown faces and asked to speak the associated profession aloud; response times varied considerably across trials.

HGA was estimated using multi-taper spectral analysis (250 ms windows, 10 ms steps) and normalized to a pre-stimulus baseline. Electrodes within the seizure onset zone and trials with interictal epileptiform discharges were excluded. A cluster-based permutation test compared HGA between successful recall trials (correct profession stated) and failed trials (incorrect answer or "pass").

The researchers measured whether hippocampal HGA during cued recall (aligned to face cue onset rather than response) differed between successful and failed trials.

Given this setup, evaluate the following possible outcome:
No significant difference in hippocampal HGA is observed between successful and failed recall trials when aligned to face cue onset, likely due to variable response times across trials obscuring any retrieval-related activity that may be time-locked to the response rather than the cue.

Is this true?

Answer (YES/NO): NO